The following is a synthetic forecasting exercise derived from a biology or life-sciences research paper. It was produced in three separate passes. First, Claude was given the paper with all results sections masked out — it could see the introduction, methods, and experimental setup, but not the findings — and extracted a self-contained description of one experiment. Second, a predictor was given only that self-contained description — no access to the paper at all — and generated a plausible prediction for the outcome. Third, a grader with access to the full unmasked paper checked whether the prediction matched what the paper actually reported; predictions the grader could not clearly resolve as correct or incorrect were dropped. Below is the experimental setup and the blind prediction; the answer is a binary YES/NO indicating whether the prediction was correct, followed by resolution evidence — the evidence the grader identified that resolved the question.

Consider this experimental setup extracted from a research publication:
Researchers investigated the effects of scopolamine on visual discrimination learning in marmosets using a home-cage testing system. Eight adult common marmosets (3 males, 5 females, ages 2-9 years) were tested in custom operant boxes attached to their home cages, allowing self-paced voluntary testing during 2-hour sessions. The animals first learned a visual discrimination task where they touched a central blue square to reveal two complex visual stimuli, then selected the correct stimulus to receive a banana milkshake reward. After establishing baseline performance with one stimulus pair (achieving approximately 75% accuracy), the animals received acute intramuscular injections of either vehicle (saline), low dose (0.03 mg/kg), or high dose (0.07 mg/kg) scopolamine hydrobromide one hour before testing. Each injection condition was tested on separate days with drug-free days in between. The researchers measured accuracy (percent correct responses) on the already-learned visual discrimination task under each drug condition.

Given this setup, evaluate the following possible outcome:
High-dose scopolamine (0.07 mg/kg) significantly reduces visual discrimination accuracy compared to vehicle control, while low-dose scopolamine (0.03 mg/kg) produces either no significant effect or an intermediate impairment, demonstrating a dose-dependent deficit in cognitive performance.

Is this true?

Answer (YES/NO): NO